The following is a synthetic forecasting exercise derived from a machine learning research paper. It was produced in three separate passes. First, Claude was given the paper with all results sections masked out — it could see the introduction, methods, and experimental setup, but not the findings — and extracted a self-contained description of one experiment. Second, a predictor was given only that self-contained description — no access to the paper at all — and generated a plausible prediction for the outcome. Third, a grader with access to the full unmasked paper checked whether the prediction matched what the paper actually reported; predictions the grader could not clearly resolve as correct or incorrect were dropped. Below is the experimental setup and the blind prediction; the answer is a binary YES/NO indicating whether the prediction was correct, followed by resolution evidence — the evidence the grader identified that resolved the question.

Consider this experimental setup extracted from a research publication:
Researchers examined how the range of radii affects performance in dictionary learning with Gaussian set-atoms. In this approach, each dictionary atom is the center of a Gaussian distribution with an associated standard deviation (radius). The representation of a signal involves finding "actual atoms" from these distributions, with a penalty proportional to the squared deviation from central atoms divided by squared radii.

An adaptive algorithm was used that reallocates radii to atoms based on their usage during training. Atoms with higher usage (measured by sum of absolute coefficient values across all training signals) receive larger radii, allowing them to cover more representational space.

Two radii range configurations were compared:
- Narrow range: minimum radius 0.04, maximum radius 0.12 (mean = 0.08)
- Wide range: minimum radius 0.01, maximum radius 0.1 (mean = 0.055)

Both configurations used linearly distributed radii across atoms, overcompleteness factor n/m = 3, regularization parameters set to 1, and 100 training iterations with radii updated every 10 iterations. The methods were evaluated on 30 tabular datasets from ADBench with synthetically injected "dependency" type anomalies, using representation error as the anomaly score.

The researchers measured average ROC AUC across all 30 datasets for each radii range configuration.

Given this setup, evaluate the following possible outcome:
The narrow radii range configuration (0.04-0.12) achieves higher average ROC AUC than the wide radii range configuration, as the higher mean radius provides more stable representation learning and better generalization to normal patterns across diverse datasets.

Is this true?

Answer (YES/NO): YES